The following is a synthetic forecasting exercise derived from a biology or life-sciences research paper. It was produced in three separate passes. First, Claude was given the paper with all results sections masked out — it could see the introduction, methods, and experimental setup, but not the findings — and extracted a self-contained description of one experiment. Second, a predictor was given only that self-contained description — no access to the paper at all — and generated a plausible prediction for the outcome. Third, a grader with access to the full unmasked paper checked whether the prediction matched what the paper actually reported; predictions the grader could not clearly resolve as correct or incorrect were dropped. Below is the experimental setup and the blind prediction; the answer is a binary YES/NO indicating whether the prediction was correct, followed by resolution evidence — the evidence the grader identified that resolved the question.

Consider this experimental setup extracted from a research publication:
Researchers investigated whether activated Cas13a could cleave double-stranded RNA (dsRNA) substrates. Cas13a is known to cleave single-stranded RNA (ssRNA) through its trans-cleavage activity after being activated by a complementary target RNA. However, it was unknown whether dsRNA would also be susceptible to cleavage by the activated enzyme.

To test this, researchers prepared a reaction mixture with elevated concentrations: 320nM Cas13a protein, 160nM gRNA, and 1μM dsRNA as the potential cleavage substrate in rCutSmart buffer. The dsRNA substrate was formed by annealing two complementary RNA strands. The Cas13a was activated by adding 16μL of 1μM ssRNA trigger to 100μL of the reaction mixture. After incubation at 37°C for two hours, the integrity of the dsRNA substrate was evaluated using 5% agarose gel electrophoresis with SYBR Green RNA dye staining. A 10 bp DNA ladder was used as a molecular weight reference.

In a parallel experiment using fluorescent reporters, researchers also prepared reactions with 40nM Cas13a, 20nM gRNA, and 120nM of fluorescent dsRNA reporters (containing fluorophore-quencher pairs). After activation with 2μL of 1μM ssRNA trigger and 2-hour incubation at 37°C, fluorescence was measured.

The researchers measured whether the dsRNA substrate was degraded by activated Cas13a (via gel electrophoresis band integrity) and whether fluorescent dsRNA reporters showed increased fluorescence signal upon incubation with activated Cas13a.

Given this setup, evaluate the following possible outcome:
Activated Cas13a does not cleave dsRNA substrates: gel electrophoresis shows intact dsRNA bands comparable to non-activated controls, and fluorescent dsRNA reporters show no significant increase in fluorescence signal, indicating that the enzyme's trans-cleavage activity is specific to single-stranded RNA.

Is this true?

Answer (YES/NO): YES